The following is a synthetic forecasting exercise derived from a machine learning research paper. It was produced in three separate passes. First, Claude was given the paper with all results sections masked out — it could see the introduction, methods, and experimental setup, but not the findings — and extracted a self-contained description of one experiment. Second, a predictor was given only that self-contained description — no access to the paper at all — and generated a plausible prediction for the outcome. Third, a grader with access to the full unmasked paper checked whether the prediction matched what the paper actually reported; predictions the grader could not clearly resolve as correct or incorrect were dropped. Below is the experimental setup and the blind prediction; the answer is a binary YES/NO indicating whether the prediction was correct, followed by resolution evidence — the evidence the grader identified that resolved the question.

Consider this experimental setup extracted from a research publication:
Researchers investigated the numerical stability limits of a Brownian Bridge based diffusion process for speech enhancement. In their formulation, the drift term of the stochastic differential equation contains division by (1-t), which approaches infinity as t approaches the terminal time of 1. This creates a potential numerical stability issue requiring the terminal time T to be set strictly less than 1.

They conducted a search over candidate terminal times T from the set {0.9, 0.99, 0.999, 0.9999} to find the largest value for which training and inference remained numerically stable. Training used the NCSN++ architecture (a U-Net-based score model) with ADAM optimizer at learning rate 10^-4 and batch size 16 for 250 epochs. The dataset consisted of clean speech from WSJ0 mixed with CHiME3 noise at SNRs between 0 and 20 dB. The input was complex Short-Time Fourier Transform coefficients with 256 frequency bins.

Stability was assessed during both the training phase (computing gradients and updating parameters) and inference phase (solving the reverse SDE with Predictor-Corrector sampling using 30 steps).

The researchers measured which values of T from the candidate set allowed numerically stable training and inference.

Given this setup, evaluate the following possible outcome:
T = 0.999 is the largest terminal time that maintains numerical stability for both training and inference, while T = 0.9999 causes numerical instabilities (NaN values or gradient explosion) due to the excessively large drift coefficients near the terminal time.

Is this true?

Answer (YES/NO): YES